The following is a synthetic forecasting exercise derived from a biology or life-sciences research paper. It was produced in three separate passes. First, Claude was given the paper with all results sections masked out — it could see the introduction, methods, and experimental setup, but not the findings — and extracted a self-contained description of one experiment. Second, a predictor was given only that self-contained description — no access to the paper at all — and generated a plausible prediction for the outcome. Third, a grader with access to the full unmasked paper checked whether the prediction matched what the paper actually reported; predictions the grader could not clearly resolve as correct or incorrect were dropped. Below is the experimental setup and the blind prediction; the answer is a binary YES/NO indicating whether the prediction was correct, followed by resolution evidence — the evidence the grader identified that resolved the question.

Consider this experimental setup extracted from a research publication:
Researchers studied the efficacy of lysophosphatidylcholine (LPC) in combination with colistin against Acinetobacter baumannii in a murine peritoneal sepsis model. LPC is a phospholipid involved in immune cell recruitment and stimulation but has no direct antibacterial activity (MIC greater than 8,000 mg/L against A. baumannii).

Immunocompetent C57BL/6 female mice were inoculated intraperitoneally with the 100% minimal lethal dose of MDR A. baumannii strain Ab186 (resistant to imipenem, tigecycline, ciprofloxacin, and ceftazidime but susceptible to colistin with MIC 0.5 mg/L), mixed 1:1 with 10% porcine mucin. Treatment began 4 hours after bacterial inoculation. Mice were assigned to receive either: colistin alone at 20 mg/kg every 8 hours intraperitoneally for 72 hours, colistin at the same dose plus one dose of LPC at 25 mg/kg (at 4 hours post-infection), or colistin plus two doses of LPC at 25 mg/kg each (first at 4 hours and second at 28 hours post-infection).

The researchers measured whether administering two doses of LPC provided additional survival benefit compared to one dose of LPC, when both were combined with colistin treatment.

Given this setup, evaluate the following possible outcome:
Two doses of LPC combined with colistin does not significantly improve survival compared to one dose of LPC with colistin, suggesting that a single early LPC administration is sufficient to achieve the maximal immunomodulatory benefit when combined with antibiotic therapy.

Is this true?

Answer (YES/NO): YES